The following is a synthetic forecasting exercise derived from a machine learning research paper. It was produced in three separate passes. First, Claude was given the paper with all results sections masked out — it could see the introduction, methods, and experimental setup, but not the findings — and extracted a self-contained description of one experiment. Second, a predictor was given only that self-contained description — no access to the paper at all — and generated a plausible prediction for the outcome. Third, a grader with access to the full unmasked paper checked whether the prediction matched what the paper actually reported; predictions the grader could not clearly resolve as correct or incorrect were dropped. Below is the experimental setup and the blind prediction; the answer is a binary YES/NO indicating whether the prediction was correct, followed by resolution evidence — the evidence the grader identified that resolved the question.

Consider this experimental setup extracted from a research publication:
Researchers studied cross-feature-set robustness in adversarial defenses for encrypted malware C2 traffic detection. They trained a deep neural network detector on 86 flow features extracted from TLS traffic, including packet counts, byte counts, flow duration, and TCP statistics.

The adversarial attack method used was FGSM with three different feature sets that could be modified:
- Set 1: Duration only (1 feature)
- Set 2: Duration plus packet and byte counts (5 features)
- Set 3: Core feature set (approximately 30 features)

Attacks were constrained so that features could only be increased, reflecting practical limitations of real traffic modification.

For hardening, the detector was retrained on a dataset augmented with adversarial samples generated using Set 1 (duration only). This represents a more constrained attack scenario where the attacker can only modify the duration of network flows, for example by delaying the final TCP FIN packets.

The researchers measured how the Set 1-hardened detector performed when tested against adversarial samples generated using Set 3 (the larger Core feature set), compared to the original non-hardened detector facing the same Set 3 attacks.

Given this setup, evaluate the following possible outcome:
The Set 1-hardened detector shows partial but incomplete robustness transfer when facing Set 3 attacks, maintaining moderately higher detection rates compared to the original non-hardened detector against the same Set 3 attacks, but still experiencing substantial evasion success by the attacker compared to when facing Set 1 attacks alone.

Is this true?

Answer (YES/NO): NO